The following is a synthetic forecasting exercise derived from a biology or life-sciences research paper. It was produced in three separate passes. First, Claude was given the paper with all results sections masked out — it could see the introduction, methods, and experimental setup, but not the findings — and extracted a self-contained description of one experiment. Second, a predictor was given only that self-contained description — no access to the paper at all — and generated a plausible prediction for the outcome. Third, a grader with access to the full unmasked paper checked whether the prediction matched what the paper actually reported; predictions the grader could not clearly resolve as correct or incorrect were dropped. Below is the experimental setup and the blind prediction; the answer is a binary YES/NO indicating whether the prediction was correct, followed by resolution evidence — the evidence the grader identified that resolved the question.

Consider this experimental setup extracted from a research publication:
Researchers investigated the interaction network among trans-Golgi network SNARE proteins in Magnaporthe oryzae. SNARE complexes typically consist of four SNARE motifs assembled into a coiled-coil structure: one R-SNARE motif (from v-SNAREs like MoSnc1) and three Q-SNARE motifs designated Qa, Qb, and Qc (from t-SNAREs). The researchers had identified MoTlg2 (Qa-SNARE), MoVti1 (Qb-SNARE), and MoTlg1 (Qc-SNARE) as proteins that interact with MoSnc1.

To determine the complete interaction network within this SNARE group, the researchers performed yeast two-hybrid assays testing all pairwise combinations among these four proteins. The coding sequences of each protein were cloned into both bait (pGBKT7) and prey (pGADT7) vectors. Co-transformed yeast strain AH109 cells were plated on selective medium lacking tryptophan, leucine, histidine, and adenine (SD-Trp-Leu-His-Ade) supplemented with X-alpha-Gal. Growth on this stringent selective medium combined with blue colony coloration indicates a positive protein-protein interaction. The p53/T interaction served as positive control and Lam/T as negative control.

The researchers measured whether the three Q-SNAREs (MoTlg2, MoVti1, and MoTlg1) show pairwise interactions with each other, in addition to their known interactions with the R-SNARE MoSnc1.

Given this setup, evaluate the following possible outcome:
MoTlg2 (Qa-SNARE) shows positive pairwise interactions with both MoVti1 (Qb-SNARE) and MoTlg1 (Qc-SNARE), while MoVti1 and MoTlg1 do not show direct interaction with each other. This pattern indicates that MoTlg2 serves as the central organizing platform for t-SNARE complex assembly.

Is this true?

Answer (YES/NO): YES